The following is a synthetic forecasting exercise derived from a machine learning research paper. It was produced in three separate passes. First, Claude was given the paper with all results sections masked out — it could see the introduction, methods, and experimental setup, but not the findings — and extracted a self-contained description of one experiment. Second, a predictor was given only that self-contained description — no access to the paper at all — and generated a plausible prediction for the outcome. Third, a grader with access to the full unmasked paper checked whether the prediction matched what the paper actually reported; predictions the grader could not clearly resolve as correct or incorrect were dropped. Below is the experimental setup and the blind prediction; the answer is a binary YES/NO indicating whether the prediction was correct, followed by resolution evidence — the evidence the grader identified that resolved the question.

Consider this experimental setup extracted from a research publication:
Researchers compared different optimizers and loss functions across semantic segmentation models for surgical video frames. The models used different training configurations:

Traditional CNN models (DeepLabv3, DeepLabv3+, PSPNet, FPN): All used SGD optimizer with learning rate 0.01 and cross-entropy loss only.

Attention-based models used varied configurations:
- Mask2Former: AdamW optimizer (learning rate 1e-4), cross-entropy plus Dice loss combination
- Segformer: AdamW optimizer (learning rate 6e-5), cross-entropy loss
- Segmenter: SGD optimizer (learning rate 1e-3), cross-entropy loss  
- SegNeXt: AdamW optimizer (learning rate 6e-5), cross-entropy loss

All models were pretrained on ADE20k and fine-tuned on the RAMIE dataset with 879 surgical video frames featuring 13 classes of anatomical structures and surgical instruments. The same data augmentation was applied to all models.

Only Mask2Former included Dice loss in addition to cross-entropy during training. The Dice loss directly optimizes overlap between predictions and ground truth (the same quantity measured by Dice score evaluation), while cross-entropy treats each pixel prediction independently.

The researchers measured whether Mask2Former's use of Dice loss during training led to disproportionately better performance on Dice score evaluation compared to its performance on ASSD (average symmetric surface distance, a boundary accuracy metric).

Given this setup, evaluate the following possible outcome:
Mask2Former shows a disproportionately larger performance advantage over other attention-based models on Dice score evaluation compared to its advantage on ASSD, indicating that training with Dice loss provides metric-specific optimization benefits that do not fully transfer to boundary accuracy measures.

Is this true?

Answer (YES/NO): NO